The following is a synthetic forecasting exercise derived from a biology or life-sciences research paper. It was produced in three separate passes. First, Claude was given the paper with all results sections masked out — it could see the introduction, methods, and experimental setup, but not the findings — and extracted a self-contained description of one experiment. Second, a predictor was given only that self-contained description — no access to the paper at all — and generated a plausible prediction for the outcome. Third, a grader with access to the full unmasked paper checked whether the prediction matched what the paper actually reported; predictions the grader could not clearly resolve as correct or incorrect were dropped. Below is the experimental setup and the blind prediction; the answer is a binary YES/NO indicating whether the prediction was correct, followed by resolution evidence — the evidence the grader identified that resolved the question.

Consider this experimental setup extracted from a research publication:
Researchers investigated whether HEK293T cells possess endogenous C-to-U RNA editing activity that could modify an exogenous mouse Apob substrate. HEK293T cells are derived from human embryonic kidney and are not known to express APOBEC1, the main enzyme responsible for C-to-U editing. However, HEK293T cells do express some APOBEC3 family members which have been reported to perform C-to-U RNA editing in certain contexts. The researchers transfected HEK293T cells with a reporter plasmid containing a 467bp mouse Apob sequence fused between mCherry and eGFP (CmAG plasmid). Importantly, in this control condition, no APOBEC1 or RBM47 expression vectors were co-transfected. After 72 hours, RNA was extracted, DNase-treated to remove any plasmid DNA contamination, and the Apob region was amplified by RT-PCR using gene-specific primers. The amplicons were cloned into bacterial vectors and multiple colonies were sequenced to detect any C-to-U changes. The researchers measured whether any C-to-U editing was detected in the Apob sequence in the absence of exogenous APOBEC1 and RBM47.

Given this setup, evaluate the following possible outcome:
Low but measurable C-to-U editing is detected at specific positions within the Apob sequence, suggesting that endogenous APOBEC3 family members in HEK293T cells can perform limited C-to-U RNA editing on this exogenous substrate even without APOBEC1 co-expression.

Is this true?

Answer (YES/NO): NO